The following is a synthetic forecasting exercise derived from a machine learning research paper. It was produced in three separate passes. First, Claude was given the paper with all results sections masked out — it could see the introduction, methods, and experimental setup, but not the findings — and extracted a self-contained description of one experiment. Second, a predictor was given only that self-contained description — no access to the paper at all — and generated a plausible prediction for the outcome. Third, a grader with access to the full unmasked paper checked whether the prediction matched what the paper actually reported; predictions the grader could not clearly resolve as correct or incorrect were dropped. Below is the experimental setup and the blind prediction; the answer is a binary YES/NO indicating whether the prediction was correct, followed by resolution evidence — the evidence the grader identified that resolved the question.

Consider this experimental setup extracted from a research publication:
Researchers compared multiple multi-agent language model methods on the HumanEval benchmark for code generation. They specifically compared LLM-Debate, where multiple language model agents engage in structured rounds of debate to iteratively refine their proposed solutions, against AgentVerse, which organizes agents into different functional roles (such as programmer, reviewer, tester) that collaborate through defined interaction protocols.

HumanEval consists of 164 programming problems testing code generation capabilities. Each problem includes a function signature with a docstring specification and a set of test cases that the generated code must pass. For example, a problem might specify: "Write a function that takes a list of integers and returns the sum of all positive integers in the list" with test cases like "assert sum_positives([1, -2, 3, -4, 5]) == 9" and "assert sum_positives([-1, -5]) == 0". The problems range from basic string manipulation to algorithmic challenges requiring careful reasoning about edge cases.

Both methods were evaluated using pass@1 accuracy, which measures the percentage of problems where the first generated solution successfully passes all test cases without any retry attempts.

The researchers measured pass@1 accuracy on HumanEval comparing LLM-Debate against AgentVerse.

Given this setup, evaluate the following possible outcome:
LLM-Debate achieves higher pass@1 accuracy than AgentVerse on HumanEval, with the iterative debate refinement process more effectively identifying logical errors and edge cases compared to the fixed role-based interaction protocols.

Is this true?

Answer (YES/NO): NO